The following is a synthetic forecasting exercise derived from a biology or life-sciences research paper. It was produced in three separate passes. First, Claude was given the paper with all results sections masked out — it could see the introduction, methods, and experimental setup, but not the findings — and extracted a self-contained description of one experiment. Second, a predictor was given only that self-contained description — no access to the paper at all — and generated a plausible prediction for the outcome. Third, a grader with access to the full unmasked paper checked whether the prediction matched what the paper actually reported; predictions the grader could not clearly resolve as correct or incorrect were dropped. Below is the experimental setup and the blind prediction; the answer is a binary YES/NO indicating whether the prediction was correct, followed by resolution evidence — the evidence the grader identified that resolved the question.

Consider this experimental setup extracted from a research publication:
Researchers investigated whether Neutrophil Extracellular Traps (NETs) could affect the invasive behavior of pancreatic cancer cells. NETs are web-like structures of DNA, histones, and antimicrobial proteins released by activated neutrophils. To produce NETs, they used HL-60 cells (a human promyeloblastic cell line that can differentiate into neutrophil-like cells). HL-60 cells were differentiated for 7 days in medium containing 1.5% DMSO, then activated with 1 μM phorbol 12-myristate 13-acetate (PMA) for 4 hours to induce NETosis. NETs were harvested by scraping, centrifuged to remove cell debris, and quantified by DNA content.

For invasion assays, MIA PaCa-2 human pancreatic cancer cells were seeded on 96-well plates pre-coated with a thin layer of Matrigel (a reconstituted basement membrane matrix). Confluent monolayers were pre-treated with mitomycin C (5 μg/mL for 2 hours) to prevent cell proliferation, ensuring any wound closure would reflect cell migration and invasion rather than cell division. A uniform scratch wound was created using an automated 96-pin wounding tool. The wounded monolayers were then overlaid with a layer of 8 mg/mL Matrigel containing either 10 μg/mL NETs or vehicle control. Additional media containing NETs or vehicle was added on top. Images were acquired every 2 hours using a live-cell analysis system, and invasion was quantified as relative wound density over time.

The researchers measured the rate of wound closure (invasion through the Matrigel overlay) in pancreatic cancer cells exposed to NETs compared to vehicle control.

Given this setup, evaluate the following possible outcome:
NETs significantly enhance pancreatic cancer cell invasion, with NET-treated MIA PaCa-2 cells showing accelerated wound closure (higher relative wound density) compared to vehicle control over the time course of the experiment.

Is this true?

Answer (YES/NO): YES